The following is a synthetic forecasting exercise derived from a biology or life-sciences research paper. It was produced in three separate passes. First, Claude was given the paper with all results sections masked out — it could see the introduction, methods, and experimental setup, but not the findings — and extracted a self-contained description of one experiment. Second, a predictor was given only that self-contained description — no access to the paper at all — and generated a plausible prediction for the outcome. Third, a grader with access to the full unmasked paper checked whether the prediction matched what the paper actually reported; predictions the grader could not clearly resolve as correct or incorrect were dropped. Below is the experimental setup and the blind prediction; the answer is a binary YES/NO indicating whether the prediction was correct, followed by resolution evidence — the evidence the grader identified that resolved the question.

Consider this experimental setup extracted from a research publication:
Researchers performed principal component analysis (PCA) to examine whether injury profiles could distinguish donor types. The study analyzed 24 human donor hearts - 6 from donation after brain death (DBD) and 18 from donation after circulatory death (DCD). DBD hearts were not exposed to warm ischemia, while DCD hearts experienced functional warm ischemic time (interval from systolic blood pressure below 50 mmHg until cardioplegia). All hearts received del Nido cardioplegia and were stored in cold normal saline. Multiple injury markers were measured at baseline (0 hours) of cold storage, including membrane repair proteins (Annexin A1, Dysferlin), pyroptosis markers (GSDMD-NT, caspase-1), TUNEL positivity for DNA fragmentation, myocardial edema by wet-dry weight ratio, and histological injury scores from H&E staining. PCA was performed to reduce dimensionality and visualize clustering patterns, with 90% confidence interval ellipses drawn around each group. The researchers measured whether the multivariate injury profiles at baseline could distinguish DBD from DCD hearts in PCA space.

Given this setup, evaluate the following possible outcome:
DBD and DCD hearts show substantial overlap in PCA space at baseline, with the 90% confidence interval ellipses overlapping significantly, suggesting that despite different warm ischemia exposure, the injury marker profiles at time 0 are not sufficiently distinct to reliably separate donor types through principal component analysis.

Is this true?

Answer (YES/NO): NO